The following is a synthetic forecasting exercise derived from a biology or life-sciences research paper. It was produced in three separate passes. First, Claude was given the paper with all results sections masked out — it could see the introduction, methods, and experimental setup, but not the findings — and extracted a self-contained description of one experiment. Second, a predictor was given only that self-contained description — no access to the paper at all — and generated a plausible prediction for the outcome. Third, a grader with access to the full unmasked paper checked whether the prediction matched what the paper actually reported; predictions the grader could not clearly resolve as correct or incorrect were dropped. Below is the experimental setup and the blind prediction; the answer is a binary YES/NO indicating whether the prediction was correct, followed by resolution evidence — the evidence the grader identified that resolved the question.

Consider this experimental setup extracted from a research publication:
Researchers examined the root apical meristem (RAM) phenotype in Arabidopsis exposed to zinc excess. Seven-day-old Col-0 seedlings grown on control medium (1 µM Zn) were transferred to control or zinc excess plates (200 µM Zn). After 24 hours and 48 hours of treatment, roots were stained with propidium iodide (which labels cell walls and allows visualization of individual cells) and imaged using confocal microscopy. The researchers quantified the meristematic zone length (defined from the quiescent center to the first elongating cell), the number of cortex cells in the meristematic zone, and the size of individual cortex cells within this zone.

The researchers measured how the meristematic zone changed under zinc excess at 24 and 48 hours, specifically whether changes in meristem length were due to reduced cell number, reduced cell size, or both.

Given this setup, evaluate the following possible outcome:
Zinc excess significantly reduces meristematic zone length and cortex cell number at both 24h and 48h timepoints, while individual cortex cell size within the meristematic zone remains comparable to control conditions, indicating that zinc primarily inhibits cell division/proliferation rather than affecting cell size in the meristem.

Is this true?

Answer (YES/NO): NO